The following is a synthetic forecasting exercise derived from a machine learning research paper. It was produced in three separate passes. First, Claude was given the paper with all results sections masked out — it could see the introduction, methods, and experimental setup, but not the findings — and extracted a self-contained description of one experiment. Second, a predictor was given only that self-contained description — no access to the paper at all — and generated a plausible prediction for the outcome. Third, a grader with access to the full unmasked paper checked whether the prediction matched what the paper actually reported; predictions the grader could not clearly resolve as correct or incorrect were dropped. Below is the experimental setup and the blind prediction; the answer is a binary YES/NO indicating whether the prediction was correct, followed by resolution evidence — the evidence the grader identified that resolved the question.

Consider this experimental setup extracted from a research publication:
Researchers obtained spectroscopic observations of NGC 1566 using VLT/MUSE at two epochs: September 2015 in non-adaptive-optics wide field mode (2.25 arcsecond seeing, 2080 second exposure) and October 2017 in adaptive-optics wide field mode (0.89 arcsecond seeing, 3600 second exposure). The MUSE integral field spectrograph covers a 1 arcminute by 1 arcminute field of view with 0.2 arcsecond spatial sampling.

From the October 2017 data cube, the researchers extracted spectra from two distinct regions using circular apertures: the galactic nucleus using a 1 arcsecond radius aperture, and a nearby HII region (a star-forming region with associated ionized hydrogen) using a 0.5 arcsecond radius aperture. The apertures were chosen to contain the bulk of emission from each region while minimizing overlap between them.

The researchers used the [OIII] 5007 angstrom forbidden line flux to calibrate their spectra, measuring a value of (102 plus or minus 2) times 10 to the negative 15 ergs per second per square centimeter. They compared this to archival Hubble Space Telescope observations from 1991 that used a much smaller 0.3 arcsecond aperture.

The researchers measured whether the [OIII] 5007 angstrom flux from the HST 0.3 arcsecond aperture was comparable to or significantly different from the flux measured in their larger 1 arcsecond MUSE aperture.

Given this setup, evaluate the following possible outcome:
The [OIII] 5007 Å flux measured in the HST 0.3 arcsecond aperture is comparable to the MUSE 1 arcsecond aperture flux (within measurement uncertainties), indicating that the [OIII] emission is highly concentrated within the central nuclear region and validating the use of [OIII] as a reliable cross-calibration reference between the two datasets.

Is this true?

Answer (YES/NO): YES